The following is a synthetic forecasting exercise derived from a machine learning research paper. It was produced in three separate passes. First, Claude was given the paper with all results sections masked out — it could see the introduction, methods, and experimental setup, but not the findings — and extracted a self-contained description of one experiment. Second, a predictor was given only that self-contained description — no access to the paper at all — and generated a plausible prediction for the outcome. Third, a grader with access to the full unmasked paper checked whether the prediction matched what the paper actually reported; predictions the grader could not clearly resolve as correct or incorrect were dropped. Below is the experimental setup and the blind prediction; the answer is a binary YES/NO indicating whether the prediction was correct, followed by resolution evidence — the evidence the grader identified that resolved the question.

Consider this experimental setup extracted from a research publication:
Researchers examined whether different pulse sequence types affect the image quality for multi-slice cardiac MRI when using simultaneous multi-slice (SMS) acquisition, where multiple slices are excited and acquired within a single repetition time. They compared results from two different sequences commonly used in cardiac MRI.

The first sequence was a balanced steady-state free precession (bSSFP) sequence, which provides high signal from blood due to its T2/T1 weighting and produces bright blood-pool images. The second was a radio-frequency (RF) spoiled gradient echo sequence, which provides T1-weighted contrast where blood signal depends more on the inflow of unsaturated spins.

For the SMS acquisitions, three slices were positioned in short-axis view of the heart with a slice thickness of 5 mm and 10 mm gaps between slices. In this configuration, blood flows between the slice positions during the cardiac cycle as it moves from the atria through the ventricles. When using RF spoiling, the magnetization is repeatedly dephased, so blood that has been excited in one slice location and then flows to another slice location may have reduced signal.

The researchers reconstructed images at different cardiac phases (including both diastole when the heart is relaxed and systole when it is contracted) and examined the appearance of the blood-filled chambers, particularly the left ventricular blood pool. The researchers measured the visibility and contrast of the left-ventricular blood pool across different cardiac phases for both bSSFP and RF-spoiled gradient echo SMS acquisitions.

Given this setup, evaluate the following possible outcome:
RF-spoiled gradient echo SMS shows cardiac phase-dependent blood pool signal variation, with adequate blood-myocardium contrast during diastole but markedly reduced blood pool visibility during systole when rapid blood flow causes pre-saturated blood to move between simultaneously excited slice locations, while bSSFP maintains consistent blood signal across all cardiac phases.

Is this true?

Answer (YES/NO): YES